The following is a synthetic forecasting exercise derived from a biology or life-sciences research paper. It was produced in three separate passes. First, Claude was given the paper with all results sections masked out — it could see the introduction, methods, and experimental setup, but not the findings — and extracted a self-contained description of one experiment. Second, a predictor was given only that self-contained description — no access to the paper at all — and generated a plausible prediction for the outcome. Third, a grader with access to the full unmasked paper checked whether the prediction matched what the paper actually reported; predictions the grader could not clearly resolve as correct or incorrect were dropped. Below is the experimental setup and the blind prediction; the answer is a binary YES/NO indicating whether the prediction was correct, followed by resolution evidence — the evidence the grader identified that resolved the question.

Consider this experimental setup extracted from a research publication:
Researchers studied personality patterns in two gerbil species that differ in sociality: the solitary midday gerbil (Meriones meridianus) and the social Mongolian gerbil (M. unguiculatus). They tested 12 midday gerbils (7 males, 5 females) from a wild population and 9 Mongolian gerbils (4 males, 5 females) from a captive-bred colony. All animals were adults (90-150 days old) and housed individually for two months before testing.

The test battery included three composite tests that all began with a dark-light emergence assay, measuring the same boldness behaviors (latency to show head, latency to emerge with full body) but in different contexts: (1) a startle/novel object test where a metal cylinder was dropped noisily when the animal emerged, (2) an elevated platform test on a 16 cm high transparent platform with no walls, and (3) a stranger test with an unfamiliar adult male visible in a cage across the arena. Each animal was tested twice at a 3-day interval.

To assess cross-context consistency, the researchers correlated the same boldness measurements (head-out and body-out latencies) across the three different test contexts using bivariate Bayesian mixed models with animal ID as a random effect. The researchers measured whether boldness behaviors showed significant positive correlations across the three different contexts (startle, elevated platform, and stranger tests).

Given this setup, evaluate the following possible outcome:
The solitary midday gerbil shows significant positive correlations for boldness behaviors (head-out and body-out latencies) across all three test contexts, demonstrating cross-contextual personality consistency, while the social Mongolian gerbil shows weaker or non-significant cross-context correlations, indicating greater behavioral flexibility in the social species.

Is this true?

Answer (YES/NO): YES